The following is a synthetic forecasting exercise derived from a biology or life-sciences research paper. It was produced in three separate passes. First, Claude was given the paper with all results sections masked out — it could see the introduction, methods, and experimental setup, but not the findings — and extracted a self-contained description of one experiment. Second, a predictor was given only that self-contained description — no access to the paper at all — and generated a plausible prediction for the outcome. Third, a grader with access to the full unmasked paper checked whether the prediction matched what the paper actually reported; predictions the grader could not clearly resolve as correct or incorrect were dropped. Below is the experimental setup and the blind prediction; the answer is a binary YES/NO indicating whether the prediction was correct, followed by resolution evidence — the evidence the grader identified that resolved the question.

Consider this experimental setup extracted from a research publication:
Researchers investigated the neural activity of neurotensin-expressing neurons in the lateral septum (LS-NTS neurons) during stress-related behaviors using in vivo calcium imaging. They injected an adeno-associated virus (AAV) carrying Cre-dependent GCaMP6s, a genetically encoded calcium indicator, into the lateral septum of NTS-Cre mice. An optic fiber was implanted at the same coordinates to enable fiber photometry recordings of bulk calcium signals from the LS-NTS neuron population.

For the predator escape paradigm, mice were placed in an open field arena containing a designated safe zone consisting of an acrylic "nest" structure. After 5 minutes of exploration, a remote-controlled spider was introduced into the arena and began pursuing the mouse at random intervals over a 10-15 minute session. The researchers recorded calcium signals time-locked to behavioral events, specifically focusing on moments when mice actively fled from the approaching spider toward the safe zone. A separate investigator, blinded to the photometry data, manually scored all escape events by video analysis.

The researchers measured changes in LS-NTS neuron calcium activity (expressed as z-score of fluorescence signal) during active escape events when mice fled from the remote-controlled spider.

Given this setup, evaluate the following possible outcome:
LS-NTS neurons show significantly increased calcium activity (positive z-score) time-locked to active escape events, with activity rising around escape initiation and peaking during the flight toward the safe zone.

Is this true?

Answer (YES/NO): YES